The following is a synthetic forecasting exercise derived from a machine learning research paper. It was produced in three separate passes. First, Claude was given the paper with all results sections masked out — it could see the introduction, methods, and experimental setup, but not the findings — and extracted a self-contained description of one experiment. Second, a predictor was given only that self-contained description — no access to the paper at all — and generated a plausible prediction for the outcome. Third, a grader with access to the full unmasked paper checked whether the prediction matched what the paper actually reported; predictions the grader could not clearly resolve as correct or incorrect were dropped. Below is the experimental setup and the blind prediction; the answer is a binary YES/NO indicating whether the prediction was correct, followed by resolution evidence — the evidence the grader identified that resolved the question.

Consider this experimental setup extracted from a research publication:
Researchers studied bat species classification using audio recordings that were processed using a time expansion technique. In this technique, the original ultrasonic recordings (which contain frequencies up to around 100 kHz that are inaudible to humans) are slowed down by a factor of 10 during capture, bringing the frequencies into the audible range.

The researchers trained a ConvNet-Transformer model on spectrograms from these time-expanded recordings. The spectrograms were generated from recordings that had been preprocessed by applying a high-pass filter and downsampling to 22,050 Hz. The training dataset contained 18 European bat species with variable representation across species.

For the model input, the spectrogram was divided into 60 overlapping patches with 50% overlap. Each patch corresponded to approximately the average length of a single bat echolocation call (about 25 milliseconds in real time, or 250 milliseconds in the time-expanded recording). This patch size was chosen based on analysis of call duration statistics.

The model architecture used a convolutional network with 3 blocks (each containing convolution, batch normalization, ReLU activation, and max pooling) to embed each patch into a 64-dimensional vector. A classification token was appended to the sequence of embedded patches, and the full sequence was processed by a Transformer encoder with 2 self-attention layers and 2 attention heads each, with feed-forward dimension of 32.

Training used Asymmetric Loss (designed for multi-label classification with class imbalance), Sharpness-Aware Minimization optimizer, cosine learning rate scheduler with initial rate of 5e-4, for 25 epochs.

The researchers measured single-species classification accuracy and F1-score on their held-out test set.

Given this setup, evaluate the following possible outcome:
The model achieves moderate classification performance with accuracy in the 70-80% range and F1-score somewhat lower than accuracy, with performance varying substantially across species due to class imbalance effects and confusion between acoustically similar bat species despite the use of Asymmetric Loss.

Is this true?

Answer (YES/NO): NO